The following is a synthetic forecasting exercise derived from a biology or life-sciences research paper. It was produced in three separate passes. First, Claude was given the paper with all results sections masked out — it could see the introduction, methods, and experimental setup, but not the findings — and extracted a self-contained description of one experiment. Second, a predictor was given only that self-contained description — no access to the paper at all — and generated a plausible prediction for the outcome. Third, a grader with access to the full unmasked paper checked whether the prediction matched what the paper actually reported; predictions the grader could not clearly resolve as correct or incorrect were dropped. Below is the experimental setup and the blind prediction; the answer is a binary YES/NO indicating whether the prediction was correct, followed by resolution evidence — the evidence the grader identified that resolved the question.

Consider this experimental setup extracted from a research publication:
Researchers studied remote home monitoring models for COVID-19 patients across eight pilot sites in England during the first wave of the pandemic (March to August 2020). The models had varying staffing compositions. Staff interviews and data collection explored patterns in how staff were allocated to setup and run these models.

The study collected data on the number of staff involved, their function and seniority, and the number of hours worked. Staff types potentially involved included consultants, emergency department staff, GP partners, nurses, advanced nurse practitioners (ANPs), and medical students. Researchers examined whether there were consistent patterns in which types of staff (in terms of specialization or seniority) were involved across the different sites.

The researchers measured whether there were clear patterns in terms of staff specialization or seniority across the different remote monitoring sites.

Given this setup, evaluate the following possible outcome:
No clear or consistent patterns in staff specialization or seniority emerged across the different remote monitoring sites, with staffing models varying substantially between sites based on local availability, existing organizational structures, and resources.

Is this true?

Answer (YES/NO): YES